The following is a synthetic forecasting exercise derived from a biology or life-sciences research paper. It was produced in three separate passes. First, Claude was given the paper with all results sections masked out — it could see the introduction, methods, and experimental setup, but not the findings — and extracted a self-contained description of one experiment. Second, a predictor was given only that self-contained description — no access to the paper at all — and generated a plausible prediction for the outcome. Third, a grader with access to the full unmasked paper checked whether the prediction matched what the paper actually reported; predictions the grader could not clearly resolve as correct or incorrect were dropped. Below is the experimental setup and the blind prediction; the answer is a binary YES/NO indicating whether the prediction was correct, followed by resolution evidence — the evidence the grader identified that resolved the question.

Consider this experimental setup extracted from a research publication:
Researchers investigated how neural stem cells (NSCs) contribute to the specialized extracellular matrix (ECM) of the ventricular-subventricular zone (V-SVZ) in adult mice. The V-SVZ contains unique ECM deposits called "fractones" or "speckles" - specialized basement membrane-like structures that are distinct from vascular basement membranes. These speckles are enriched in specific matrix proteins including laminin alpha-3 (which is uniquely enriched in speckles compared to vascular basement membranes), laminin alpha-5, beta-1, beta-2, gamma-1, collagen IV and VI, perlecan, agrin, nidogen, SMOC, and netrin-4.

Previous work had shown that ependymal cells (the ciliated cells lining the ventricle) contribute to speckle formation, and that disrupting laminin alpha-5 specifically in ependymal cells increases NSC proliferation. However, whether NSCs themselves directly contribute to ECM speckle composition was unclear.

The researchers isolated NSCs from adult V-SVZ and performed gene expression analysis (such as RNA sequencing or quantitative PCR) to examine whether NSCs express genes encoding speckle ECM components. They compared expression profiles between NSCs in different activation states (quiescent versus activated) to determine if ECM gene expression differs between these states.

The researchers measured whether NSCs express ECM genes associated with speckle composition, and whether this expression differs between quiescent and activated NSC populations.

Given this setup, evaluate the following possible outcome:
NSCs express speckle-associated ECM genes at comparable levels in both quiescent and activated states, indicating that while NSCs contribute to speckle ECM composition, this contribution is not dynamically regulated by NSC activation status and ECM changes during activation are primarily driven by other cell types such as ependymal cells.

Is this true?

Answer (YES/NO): NO